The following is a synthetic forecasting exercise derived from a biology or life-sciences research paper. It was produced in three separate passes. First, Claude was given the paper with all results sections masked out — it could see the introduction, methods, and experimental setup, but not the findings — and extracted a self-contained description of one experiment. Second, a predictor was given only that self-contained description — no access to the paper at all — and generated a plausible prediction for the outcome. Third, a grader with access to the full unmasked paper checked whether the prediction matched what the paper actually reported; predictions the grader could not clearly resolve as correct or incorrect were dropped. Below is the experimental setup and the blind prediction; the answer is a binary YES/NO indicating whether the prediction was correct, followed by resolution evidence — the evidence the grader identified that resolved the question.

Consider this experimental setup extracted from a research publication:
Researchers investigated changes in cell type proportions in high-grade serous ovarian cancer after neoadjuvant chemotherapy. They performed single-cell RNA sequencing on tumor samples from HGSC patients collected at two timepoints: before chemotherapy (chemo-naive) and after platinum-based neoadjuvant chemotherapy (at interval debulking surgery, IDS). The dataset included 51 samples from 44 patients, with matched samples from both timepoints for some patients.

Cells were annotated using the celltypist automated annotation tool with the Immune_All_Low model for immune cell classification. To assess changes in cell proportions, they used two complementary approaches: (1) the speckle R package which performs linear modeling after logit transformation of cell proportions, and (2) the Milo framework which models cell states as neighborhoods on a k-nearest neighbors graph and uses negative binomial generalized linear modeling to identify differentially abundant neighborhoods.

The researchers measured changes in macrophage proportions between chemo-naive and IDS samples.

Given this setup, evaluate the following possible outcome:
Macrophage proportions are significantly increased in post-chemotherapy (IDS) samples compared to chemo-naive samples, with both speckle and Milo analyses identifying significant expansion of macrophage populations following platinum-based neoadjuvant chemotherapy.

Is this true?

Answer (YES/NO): NO